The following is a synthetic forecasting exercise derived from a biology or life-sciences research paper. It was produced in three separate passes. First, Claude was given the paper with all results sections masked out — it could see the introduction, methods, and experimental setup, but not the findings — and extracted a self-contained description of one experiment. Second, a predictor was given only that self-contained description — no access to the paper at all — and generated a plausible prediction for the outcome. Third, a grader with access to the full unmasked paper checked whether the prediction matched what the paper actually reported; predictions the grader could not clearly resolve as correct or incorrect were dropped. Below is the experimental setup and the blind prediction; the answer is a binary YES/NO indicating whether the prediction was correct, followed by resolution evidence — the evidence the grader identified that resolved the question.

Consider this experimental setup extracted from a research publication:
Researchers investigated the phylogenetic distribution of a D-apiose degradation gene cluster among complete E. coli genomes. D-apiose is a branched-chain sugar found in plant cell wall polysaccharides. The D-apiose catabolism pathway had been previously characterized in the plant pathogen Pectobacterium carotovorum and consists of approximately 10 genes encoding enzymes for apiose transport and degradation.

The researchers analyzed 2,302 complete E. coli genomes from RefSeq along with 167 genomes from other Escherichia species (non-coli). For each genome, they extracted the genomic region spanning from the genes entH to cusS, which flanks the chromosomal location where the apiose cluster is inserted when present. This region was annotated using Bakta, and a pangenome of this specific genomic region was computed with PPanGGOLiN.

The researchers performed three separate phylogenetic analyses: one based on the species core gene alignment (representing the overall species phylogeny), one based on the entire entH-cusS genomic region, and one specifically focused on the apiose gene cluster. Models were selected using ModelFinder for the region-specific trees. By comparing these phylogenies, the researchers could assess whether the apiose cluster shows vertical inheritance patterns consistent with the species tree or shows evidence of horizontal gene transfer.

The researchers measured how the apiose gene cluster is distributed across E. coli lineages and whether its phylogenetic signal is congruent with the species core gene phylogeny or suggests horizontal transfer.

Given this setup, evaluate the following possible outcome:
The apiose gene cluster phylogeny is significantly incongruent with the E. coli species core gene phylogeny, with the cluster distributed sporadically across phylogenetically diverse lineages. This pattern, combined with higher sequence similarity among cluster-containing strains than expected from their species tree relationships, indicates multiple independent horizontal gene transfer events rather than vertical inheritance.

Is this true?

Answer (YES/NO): NO